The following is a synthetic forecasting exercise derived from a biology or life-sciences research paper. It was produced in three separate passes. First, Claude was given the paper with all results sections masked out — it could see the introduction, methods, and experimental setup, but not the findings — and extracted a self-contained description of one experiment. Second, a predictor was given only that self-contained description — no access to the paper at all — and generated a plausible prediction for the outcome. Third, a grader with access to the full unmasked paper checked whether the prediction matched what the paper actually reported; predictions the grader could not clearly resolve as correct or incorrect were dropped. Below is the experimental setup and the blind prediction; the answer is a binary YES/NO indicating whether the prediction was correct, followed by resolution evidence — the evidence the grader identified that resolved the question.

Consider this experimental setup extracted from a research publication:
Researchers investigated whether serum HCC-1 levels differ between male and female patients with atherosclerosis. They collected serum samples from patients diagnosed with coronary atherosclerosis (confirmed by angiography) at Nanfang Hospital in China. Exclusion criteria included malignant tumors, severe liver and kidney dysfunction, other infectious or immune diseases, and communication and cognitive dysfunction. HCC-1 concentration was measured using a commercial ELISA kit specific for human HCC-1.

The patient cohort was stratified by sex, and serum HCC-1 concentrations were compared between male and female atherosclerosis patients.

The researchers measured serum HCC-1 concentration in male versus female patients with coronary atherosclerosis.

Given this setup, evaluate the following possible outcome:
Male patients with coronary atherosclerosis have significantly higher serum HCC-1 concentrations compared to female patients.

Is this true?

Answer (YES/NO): NO